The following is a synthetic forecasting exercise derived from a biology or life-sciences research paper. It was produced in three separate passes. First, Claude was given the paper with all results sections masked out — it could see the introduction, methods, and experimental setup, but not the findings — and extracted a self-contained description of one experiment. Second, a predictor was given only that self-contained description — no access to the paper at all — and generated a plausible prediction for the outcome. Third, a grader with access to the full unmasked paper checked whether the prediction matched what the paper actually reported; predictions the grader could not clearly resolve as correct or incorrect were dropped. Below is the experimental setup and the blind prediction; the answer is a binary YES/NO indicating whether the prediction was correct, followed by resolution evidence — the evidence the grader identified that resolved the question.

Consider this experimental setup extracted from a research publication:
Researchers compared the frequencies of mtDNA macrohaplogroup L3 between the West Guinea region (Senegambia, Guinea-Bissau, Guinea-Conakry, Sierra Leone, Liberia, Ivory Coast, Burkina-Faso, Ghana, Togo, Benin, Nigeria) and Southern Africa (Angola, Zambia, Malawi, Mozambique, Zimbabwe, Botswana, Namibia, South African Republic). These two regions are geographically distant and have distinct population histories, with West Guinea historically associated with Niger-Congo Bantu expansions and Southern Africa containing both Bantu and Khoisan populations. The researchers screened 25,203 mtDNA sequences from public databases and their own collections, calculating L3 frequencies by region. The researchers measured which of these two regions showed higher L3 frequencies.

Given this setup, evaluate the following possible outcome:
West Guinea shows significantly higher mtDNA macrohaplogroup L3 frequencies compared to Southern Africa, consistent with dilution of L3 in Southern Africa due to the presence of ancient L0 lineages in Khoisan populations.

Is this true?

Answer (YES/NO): YES